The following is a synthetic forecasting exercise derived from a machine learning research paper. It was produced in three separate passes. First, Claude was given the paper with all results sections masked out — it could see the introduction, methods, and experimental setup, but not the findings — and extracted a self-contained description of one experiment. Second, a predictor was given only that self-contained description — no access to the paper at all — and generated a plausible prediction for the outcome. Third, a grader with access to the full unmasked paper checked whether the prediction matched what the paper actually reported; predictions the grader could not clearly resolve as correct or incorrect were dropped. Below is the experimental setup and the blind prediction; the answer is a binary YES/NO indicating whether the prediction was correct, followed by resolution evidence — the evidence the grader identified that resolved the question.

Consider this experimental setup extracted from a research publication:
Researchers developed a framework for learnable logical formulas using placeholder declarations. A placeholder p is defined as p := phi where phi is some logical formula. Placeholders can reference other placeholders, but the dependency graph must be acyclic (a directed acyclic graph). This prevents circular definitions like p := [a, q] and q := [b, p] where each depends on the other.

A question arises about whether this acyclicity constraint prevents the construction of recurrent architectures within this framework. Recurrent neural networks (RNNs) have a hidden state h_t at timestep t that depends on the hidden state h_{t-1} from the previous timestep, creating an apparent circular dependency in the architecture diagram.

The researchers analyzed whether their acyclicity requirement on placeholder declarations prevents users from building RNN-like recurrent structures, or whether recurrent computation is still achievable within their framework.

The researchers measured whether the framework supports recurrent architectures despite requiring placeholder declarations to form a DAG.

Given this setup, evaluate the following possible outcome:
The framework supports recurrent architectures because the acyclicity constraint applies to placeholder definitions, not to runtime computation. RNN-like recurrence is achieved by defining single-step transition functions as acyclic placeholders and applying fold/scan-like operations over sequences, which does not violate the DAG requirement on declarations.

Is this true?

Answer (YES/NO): YES